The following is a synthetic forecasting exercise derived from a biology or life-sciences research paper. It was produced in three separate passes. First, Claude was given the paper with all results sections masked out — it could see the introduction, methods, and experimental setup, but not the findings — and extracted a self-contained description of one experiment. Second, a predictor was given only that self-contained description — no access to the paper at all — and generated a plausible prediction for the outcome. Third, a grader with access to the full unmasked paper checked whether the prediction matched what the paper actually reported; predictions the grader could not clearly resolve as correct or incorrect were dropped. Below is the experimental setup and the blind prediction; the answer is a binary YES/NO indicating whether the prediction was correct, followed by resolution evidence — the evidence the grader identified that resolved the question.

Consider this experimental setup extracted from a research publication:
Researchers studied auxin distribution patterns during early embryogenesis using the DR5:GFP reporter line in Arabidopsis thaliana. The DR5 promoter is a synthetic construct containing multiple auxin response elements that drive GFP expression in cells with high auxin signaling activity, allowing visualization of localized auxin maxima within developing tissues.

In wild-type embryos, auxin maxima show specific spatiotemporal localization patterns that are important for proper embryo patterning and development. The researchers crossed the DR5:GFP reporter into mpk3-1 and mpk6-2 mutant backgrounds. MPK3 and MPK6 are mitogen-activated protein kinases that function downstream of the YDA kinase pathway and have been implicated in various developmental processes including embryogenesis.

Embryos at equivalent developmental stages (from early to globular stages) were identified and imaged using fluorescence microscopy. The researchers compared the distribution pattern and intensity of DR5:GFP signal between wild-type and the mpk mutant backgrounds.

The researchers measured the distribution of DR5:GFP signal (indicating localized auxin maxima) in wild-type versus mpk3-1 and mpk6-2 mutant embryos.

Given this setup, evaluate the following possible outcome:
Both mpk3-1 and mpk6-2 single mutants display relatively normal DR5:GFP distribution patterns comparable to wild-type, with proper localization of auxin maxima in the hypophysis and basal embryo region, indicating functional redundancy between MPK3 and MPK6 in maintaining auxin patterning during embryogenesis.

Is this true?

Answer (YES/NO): NO